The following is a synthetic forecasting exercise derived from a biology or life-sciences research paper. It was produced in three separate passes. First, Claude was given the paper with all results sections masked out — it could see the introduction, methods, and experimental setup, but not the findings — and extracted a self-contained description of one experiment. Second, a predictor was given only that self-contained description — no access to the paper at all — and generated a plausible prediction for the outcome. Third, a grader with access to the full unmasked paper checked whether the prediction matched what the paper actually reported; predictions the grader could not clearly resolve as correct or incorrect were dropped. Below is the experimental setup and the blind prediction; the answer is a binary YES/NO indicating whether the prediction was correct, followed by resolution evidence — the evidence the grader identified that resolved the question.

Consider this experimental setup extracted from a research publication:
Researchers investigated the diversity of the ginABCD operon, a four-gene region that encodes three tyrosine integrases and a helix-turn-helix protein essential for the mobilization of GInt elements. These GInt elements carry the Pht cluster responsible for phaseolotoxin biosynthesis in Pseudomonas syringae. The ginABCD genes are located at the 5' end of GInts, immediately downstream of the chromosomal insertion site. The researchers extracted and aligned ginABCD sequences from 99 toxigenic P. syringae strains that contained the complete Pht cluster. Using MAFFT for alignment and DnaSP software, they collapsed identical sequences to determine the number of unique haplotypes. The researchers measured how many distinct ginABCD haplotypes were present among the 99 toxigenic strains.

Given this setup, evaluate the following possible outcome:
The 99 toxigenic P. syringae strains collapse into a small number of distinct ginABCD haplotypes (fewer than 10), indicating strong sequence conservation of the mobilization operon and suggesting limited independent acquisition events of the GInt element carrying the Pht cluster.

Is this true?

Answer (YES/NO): YES